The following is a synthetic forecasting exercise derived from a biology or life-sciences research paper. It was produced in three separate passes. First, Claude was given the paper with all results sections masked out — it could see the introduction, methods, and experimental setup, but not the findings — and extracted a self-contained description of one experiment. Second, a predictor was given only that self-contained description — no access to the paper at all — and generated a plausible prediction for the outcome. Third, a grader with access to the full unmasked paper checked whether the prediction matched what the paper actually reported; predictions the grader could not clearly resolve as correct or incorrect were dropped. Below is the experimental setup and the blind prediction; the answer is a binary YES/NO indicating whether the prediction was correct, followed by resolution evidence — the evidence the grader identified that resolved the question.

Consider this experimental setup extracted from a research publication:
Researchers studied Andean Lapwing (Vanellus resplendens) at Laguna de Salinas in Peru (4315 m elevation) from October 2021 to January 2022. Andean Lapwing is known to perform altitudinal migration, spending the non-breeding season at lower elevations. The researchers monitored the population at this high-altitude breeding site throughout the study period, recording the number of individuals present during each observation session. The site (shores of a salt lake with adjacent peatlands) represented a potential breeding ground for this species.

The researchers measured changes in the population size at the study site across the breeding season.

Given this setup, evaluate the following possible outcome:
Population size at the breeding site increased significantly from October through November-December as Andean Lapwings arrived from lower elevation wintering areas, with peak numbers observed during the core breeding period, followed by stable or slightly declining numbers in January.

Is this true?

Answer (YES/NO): NO